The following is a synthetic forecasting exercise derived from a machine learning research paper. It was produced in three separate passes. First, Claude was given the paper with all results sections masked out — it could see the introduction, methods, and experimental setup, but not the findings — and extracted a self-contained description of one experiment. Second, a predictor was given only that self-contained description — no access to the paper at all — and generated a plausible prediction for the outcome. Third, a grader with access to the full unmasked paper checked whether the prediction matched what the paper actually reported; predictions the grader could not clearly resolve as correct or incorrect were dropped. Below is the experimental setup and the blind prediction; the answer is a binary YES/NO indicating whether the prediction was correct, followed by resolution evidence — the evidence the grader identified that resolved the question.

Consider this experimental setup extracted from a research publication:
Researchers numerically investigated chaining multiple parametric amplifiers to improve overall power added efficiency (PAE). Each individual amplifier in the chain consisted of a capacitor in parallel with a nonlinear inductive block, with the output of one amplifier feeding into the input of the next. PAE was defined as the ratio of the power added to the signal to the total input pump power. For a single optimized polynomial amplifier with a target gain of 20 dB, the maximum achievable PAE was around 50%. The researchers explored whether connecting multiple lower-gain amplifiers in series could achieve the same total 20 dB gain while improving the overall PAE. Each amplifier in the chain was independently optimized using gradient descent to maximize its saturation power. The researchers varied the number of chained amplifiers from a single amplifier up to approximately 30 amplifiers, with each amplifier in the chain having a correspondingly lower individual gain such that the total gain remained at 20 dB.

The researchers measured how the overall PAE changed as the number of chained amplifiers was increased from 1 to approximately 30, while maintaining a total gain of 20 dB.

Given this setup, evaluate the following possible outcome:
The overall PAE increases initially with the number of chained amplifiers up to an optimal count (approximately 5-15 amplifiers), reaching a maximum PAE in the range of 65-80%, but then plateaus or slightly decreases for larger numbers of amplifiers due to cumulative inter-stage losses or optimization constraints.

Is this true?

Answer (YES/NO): NO